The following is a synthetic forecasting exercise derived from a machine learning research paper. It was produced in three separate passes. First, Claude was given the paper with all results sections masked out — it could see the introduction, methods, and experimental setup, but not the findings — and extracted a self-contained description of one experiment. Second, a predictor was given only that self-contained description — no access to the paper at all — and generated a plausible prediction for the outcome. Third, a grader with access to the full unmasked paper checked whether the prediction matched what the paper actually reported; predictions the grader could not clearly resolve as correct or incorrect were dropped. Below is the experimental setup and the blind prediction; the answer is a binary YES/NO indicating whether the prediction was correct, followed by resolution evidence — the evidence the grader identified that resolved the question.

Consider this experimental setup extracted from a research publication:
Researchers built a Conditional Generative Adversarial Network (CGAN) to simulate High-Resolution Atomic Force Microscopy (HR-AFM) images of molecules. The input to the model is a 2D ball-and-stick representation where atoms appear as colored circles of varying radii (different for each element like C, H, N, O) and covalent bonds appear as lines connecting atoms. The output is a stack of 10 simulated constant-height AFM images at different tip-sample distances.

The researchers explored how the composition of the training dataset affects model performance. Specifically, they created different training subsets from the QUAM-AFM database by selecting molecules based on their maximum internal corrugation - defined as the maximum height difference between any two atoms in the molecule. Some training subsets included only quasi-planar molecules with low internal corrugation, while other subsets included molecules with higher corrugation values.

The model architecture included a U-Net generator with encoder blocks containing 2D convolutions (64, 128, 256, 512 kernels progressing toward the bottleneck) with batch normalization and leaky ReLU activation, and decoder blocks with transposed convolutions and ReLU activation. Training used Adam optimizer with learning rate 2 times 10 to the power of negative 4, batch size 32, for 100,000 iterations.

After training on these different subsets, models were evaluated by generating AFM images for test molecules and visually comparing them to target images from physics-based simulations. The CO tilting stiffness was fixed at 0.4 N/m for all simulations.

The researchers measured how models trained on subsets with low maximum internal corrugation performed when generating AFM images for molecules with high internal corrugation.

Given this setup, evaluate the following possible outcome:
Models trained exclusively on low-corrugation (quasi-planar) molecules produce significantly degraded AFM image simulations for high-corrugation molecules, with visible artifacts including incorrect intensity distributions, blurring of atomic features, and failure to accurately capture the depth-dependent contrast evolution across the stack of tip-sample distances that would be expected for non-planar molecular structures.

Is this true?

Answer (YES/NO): NO